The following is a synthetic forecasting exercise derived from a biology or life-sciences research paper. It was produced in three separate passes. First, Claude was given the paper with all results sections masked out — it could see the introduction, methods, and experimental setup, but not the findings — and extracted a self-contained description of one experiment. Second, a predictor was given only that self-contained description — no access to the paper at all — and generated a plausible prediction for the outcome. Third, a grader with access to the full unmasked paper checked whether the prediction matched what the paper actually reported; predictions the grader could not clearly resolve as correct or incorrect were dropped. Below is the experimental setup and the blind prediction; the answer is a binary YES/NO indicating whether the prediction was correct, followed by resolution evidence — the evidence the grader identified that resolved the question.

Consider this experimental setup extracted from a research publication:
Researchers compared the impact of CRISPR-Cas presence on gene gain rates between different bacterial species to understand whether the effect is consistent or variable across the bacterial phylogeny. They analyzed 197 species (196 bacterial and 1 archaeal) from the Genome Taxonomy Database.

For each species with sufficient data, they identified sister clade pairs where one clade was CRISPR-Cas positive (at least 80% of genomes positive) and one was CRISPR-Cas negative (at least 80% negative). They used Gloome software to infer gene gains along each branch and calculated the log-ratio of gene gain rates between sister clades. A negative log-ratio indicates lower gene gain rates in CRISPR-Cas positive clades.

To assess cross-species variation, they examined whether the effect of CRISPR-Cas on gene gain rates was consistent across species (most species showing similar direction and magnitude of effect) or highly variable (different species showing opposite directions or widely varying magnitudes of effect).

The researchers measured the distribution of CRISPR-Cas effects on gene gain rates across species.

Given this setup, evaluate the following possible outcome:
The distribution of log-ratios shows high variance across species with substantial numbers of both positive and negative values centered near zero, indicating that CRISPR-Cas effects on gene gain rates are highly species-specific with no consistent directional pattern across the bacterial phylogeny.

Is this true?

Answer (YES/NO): YES